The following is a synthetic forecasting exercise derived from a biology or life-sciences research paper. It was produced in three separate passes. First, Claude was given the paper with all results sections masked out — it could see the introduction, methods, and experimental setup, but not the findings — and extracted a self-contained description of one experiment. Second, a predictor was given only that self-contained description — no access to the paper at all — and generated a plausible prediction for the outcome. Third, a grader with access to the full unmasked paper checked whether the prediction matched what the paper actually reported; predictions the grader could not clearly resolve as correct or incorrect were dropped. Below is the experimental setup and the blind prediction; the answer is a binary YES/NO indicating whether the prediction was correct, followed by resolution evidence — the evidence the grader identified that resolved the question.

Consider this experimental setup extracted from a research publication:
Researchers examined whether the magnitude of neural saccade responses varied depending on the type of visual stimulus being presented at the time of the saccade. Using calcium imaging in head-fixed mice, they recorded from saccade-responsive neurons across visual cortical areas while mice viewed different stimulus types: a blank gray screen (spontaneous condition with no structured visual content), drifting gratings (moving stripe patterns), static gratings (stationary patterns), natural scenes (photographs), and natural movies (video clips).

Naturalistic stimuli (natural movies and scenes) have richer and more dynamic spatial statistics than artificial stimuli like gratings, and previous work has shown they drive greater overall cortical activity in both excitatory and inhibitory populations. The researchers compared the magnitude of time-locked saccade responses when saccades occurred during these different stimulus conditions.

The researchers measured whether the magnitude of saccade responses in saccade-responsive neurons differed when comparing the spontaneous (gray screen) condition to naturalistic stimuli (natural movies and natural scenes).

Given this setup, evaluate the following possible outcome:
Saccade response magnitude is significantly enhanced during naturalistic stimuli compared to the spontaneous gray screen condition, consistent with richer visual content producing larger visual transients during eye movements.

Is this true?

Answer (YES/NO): NO